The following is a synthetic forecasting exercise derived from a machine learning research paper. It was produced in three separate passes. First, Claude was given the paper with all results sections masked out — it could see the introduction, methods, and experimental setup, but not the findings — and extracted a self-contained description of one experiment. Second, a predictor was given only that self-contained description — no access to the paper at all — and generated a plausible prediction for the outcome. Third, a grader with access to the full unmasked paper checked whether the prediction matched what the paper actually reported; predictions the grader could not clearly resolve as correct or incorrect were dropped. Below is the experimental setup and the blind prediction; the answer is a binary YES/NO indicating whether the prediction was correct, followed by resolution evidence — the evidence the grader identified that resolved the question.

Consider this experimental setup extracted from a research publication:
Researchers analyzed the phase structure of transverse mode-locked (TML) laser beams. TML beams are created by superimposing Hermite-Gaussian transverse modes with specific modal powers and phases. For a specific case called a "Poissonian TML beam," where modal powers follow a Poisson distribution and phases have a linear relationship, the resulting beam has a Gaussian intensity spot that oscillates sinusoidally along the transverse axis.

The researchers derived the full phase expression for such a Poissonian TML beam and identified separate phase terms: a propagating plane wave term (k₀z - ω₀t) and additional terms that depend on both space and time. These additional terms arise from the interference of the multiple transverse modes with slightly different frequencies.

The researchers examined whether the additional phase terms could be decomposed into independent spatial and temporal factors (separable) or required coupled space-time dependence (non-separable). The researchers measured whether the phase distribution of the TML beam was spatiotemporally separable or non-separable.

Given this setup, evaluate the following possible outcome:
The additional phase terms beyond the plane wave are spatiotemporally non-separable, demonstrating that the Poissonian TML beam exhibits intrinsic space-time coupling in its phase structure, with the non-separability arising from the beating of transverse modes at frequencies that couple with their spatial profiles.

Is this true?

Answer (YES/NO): YES